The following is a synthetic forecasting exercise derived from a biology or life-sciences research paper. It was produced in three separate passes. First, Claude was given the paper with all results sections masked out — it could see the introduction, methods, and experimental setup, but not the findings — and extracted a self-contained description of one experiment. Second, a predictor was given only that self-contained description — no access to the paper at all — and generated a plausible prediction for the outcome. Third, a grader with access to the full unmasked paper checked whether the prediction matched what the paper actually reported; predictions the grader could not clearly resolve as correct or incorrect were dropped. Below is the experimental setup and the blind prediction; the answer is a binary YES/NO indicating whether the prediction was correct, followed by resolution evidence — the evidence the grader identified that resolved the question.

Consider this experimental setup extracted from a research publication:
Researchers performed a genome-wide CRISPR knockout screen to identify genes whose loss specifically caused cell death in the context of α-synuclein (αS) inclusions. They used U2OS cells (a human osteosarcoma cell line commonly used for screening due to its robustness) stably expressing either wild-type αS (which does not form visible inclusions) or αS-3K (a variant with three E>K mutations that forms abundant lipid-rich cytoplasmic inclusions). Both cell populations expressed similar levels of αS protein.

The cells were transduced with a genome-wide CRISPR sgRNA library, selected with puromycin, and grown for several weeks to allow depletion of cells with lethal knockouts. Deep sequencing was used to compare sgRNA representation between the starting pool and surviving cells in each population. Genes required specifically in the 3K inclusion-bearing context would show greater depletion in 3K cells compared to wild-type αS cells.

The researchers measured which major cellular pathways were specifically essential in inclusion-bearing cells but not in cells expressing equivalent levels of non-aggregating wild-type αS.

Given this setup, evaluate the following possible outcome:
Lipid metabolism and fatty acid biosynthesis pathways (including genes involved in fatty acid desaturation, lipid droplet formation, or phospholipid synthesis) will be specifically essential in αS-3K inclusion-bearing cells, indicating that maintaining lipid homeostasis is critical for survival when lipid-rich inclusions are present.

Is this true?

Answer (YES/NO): NO